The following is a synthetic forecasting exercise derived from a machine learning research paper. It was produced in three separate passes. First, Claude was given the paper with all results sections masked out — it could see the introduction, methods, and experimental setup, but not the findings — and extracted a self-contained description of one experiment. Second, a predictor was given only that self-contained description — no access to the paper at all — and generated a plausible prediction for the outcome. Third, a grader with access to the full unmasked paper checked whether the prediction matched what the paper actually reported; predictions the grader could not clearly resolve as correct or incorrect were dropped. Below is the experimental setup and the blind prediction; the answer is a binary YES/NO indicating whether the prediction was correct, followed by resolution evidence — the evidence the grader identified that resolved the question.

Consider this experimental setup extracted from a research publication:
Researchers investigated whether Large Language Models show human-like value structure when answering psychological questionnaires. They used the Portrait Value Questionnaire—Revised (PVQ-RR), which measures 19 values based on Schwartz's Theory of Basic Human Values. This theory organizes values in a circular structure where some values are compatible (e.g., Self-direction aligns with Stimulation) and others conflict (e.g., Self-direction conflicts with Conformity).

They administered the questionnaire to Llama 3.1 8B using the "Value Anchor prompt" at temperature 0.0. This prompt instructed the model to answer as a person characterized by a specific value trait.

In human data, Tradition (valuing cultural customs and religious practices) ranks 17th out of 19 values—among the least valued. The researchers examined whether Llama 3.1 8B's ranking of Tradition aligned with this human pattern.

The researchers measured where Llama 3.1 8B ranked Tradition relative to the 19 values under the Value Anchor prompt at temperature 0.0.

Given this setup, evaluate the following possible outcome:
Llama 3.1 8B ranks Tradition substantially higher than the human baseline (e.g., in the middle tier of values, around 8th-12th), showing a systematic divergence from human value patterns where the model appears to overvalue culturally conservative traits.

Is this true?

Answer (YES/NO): NO